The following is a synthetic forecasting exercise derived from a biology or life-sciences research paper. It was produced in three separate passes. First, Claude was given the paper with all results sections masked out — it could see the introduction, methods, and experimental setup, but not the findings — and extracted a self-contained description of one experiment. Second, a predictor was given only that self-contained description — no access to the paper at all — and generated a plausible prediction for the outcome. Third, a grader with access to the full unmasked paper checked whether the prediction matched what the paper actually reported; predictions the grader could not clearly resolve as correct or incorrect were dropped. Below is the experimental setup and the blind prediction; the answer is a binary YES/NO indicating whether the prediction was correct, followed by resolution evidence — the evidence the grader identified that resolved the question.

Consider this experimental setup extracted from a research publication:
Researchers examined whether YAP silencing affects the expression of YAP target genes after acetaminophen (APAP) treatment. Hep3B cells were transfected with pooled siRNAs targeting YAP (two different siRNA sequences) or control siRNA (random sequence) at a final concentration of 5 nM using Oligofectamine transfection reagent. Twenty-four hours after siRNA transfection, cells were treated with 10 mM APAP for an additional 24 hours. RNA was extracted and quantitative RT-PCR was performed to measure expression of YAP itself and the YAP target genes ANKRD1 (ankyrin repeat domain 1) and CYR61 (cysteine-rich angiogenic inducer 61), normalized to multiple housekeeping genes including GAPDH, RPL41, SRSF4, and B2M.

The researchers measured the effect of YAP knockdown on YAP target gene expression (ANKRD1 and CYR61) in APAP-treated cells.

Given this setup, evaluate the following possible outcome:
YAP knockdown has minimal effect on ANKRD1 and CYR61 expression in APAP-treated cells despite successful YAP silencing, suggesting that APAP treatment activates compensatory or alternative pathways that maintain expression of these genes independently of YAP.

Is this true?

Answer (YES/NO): NO